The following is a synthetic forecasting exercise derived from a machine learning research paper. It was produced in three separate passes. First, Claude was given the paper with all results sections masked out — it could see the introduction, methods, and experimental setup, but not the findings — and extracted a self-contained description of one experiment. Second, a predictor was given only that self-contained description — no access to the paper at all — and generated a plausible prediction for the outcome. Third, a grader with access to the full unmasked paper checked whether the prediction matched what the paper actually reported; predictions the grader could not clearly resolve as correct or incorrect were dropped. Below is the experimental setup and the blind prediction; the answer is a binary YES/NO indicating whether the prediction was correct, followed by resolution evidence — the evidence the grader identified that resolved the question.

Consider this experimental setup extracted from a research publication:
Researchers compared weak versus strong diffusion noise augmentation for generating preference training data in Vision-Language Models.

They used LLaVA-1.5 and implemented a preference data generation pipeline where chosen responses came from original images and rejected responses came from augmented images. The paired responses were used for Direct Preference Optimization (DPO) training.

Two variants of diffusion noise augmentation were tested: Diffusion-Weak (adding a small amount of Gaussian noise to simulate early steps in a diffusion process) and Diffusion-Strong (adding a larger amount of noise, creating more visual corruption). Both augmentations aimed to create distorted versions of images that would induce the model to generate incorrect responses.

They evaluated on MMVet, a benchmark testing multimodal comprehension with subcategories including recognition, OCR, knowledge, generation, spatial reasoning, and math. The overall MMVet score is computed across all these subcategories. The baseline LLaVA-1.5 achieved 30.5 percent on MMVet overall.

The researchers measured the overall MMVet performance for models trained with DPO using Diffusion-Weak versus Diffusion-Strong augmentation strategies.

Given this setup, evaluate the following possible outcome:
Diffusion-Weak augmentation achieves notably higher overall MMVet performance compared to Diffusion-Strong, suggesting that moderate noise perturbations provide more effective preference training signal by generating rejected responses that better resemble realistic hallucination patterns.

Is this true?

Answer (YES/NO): YES